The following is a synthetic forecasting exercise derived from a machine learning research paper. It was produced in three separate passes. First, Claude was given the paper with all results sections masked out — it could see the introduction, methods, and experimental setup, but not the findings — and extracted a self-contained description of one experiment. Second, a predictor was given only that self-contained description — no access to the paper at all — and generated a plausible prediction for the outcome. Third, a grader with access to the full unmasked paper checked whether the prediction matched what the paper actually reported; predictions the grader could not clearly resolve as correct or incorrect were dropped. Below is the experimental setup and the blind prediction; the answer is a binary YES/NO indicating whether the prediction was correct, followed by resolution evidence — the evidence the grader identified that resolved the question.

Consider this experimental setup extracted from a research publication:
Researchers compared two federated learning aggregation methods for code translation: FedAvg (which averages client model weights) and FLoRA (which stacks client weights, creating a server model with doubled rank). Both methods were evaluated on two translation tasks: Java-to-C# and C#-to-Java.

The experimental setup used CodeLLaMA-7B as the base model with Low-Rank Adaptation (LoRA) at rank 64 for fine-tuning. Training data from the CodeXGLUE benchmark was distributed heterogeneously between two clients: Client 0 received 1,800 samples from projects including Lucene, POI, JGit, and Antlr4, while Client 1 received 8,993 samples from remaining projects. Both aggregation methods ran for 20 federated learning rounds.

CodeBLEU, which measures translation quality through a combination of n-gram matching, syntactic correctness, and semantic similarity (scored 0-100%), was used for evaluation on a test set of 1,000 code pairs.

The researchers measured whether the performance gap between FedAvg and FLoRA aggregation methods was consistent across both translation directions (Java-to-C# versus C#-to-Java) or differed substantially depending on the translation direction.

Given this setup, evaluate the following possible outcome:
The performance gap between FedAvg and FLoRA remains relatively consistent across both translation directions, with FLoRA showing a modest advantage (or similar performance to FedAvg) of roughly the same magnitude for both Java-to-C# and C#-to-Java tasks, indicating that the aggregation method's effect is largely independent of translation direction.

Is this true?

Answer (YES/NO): NO